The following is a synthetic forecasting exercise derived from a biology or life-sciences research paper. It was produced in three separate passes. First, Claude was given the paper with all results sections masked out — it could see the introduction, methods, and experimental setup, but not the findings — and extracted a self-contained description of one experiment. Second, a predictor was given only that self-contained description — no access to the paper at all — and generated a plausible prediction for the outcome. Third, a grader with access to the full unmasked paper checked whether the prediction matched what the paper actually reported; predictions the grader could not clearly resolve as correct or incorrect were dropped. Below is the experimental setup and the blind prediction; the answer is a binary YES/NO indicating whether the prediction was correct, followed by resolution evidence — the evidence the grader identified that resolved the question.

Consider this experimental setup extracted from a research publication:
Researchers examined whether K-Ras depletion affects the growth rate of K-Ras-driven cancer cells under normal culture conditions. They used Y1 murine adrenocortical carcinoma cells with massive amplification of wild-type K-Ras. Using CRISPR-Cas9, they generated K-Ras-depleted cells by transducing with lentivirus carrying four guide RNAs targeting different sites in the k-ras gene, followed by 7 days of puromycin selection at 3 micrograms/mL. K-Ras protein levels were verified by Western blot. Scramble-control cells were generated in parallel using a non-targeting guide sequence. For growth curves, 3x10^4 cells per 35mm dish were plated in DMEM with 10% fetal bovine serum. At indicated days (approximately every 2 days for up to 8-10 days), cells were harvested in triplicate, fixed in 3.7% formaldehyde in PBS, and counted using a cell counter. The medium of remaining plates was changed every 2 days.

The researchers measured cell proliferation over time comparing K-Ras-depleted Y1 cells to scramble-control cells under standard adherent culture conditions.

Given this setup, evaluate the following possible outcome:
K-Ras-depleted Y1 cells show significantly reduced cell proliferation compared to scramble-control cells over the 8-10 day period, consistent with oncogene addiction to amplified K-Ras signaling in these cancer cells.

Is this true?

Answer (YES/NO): NO